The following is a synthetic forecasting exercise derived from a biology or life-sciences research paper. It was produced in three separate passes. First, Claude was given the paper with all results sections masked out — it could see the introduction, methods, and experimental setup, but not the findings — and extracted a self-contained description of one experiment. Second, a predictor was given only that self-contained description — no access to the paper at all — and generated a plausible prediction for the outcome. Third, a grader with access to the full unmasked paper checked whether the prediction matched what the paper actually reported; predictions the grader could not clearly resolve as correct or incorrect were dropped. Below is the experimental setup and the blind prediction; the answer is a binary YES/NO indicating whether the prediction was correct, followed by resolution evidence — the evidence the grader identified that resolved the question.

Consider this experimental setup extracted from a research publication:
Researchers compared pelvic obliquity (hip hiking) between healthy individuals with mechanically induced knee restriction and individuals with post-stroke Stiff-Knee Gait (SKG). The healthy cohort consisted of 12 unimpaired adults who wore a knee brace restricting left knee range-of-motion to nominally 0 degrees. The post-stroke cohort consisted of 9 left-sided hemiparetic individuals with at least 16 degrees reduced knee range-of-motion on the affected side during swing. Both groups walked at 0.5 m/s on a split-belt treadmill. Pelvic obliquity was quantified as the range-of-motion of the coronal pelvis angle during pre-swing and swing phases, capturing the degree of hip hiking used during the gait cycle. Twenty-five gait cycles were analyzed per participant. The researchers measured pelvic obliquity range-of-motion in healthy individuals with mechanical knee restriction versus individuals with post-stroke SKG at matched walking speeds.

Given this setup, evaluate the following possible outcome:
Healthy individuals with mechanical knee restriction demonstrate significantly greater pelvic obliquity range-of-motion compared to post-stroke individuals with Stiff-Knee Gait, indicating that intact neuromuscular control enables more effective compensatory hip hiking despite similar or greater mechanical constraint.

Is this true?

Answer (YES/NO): NO